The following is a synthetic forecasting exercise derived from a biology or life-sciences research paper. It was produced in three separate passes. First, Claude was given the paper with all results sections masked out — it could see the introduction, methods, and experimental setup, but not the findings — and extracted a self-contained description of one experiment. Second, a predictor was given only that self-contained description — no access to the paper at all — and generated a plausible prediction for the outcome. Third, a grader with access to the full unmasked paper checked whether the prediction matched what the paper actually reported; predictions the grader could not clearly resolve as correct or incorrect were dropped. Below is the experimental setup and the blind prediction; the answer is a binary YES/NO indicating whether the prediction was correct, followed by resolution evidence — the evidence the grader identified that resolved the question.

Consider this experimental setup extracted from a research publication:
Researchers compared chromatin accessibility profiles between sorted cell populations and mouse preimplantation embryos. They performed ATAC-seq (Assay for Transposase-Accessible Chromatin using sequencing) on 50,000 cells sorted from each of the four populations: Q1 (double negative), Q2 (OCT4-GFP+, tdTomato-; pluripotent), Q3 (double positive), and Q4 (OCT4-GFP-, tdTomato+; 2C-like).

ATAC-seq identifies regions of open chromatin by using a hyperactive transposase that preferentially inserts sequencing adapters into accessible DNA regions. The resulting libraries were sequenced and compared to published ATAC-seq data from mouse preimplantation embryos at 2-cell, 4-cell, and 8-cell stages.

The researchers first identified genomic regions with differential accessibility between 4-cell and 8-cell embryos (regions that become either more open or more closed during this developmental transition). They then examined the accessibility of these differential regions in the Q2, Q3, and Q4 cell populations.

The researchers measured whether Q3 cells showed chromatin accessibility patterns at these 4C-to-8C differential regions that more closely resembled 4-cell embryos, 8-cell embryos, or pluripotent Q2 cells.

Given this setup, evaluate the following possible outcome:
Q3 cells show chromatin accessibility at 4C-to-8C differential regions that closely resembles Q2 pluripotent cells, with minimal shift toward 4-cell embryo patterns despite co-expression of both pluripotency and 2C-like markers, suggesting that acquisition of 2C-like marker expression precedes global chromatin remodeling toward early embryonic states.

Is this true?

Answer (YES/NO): NO